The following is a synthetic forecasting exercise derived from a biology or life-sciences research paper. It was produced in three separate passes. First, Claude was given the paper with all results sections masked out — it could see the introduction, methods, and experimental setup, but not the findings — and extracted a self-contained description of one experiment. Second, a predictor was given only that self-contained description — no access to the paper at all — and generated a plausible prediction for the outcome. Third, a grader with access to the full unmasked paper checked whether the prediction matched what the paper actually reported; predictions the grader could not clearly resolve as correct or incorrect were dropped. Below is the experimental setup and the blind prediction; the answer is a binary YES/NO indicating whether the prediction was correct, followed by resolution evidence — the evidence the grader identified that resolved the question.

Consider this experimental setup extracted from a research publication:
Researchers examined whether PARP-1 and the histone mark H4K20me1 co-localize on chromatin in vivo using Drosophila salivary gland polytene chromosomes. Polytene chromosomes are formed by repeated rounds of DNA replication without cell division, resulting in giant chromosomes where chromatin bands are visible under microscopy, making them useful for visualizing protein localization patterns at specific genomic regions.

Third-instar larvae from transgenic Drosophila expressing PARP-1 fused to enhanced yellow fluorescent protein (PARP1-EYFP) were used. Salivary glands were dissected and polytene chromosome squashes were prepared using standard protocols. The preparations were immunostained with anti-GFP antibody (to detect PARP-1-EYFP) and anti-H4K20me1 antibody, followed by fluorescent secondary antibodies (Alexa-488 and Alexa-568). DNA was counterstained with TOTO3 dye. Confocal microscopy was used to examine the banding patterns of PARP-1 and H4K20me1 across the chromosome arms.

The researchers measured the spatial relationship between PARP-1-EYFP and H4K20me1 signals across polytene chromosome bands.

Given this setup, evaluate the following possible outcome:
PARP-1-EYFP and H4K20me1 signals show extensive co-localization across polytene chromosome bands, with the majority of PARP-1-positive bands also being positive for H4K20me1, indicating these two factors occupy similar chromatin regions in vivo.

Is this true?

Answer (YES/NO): YES